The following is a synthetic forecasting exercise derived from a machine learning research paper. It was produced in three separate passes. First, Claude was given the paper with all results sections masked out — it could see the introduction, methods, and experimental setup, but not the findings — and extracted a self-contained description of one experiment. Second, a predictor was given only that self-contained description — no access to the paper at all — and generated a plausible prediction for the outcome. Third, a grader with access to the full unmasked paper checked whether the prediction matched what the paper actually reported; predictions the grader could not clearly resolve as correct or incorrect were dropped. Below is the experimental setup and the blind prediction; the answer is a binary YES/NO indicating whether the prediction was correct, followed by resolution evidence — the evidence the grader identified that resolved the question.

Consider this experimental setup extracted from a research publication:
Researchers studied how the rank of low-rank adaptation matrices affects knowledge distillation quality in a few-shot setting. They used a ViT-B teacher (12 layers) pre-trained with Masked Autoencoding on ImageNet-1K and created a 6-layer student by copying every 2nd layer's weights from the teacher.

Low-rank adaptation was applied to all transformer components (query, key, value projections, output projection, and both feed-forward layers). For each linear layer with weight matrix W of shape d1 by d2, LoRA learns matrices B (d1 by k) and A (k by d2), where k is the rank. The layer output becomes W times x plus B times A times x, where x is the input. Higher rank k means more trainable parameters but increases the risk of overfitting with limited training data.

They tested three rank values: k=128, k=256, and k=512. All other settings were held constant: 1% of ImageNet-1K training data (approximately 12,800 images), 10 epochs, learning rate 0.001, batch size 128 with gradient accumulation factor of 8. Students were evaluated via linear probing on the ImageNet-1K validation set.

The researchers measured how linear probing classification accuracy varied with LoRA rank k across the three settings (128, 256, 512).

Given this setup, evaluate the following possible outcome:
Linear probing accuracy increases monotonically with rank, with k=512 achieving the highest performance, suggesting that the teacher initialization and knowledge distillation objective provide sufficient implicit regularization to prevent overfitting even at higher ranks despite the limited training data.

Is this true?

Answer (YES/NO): NO